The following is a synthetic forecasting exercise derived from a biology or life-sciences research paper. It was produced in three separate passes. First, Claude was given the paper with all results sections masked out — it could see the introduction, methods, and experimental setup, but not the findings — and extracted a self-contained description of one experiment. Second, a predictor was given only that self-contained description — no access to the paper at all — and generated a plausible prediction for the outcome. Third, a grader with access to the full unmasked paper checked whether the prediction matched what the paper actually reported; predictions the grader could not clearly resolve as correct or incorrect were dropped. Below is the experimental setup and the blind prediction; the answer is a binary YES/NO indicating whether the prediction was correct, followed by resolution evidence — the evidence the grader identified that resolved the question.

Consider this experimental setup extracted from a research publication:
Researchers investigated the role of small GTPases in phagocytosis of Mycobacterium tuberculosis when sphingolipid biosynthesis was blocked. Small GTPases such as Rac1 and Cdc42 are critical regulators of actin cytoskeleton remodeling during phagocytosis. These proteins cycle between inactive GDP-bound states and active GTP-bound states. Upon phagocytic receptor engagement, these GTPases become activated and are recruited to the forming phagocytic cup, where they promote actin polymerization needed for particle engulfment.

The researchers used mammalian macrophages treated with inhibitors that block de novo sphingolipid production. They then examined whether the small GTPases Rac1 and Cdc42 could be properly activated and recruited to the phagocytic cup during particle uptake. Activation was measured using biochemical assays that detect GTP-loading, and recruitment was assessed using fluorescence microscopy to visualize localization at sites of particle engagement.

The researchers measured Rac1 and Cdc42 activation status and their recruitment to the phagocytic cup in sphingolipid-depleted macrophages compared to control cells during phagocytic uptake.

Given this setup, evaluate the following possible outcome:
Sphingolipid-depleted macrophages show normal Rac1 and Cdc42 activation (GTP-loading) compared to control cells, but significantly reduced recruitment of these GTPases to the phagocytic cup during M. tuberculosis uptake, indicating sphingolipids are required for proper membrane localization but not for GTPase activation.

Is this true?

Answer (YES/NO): NO